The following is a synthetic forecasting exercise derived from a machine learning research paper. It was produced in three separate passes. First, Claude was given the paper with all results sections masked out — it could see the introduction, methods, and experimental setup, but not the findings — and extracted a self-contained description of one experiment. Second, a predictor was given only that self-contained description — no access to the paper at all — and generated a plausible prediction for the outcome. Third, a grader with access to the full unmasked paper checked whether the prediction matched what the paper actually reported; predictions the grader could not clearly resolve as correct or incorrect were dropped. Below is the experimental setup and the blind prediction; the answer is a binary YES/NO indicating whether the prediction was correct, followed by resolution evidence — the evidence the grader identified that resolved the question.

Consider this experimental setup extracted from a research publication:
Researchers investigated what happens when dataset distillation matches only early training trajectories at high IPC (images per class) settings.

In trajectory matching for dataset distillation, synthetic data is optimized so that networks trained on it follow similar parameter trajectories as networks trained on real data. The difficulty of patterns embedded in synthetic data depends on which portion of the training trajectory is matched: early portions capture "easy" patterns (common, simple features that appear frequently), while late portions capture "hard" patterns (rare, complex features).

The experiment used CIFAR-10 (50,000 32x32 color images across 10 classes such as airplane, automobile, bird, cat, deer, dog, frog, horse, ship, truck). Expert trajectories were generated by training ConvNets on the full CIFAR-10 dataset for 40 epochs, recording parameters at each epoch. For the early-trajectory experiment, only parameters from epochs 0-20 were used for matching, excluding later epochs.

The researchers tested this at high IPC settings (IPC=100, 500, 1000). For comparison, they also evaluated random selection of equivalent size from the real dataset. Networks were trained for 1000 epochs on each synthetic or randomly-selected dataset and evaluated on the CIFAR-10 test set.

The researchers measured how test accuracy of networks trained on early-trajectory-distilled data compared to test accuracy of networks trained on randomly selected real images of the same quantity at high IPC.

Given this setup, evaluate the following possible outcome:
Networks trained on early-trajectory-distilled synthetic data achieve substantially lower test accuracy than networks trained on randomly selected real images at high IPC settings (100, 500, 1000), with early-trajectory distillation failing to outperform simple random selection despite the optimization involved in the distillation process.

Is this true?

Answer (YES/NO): YES